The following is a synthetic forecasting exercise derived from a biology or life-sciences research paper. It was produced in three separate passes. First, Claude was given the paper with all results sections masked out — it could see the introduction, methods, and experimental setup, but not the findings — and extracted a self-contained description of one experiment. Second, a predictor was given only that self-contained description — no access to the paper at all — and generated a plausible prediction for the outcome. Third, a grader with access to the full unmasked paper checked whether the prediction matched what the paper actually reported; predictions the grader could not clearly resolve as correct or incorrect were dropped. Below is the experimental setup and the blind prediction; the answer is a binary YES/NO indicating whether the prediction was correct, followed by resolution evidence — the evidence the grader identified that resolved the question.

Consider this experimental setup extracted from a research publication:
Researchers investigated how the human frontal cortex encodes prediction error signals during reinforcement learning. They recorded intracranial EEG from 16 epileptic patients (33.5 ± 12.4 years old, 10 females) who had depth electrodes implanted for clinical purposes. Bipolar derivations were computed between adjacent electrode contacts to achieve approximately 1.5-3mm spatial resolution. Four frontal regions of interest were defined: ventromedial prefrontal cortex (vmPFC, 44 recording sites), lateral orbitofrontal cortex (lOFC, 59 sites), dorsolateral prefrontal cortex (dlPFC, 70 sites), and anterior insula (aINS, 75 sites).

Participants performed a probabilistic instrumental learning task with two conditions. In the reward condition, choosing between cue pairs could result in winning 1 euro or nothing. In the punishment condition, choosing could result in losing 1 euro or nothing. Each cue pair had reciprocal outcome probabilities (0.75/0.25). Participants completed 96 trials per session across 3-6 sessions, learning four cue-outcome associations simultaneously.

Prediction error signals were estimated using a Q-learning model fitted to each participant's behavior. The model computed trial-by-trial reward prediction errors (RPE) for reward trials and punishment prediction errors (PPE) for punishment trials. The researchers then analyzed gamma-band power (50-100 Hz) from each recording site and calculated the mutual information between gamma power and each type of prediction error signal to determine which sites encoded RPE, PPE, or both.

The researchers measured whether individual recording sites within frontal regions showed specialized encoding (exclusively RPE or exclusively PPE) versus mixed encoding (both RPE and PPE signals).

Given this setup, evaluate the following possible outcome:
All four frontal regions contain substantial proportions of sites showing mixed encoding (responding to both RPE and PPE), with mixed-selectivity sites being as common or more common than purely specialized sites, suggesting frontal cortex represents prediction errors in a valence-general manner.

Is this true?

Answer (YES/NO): NO